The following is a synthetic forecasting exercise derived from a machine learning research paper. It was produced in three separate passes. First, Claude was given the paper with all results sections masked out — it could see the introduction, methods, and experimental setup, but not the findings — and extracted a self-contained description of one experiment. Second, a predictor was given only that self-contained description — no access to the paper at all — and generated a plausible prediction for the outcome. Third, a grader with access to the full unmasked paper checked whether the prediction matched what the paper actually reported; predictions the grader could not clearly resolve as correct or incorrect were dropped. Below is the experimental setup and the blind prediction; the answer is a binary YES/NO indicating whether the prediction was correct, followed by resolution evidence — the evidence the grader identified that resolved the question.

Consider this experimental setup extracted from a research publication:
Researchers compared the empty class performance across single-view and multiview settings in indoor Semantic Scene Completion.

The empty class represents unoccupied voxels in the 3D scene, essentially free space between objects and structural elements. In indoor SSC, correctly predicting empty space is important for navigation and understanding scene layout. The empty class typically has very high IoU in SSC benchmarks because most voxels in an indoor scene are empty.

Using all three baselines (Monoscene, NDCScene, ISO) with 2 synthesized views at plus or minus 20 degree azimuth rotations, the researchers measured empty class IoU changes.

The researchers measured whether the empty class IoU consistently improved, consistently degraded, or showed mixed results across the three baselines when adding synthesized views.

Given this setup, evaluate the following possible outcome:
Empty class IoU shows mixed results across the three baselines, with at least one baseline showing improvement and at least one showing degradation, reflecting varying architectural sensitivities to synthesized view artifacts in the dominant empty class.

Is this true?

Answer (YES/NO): NO